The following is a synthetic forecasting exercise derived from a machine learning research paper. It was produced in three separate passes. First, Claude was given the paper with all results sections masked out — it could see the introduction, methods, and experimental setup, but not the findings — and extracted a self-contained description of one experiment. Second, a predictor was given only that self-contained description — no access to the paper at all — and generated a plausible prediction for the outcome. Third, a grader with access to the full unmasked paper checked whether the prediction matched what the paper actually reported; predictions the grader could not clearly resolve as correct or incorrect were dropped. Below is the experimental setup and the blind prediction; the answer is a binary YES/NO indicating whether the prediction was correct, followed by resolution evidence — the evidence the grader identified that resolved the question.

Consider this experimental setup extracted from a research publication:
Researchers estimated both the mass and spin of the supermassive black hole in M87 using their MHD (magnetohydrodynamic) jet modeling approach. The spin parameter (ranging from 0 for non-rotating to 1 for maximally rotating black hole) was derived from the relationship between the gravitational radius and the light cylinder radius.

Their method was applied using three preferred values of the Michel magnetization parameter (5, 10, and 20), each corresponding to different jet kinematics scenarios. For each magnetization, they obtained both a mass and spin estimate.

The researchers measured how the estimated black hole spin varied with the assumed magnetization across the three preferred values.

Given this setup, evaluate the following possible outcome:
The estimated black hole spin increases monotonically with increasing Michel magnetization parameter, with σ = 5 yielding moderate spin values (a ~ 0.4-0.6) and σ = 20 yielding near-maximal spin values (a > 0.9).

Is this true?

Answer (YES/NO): NO